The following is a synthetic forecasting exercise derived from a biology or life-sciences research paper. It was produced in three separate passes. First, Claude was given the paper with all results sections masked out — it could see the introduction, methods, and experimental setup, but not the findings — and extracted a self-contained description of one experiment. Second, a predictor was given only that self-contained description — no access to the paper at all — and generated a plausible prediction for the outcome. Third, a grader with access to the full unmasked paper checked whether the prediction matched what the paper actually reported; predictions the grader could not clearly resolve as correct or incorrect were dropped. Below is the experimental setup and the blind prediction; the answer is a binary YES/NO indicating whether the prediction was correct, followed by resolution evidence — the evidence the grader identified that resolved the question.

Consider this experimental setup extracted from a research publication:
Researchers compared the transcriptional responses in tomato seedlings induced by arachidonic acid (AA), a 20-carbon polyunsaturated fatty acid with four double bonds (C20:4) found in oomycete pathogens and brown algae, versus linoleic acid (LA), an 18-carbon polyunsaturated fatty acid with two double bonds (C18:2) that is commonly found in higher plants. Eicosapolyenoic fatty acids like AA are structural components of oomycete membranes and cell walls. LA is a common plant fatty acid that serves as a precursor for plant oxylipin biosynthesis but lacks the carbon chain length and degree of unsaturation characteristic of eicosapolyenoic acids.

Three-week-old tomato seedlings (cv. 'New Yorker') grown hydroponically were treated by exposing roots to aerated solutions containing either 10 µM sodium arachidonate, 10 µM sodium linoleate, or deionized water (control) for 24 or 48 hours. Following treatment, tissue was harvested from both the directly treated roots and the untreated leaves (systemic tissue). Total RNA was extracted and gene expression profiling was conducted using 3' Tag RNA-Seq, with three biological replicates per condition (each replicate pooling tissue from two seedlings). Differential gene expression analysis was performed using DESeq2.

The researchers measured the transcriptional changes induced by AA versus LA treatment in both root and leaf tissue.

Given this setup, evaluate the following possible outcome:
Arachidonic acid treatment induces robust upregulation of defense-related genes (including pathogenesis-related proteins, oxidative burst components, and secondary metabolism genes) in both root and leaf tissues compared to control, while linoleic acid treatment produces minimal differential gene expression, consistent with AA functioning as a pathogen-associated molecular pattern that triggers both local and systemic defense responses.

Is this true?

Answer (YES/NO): YES